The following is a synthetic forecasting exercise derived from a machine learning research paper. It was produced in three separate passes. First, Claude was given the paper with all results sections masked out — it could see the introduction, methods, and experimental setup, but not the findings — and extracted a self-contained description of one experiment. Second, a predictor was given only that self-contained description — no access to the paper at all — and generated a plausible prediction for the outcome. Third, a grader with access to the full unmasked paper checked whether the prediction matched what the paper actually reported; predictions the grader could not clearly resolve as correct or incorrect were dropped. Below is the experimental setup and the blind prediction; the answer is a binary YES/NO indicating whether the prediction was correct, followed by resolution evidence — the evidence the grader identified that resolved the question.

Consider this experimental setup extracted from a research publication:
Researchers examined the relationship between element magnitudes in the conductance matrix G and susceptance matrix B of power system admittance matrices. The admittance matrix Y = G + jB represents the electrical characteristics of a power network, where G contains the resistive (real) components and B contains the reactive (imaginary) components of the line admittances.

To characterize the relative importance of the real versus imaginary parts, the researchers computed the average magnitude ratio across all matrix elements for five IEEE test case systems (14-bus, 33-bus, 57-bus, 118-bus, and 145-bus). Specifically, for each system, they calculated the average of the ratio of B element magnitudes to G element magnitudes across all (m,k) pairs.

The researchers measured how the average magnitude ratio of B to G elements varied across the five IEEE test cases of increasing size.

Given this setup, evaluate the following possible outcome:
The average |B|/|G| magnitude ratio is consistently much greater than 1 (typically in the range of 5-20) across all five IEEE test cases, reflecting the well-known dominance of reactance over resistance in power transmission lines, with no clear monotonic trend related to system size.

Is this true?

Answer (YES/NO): NO